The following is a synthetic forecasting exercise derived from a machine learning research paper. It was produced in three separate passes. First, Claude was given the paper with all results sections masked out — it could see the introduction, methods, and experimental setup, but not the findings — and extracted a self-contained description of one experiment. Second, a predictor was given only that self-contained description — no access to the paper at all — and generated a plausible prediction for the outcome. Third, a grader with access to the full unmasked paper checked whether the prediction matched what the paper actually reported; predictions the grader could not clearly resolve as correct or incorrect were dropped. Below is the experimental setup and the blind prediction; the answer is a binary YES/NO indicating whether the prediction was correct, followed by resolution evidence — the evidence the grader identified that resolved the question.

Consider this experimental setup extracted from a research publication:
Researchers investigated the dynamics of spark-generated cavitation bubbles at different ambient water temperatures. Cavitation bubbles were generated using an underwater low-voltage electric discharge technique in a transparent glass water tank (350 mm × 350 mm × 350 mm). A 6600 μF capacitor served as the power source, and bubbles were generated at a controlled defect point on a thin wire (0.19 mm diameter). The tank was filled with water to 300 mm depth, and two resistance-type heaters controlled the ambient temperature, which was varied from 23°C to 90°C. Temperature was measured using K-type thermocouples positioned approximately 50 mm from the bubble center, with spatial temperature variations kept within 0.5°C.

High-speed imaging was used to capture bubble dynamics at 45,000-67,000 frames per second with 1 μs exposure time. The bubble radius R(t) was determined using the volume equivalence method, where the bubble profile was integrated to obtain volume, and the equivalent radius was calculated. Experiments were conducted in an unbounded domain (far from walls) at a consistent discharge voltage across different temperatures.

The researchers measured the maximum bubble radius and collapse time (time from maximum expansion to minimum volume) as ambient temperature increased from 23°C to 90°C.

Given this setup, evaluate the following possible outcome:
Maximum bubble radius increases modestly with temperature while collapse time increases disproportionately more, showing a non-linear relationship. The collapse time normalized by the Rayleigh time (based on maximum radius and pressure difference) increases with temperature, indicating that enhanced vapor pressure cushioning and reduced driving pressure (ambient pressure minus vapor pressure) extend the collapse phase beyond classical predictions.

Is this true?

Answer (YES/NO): NO